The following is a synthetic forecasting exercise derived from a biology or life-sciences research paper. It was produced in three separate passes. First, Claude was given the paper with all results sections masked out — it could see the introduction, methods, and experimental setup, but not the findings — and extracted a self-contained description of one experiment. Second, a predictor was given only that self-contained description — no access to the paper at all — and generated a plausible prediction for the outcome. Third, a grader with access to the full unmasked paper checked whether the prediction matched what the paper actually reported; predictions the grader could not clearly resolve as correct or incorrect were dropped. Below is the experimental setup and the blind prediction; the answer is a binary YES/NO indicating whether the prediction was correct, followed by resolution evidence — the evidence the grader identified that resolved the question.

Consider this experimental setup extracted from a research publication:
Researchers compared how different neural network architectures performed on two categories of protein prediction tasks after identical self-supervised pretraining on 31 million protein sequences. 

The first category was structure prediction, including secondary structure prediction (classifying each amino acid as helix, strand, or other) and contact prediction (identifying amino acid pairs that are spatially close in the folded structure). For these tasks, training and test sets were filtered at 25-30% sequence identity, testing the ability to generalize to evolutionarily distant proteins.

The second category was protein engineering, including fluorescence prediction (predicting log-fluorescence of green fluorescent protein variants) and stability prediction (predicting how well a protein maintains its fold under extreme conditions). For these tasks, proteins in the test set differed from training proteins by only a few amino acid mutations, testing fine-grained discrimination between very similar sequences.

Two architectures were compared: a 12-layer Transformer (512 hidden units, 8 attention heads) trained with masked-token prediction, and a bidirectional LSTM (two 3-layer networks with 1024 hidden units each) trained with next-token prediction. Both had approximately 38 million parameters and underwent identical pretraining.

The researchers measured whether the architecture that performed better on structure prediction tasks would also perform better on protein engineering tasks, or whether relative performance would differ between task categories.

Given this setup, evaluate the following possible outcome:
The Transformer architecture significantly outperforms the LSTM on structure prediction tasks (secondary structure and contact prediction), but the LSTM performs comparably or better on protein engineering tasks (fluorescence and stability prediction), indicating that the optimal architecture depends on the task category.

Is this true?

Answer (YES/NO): NO